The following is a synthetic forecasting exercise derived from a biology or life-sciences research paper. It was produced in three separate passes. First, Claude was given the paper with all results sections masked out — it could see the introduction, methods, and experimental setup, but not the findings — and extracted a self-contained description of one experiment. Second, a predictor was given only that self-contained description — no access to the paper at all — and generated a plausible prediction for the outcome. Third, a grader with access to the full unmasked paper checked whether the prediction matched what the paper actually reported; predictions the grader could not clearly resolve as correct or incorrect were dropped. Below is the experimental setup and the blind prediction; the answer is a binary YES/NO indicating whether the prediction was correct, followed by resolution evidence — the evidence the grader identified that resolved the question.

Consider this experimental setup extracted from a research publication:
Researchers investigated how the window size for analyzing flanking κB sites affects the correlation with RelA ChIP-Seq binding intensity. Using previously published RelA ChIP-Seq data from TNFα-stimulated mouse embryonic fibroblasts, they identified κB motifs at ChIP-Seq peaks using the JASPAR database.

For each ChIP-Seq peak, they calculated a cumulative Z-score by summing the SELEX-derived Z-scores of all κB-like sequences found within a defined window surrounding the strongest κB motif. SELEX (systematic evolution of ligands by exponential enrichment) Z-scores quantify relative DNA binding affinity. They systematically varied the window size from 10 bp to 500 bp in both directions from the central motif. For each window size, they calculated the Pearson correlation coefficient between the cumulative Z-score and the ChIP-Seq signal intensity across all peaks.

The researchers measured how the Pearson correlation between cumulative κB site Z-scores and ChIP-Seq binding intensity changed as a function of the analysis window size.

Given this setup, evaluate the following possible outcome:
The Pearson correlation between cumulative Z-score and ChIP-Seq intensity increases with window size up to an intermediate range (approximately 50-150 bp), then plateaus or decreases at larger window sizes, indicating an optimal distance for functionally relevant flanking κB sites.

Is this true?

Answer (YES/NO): NO